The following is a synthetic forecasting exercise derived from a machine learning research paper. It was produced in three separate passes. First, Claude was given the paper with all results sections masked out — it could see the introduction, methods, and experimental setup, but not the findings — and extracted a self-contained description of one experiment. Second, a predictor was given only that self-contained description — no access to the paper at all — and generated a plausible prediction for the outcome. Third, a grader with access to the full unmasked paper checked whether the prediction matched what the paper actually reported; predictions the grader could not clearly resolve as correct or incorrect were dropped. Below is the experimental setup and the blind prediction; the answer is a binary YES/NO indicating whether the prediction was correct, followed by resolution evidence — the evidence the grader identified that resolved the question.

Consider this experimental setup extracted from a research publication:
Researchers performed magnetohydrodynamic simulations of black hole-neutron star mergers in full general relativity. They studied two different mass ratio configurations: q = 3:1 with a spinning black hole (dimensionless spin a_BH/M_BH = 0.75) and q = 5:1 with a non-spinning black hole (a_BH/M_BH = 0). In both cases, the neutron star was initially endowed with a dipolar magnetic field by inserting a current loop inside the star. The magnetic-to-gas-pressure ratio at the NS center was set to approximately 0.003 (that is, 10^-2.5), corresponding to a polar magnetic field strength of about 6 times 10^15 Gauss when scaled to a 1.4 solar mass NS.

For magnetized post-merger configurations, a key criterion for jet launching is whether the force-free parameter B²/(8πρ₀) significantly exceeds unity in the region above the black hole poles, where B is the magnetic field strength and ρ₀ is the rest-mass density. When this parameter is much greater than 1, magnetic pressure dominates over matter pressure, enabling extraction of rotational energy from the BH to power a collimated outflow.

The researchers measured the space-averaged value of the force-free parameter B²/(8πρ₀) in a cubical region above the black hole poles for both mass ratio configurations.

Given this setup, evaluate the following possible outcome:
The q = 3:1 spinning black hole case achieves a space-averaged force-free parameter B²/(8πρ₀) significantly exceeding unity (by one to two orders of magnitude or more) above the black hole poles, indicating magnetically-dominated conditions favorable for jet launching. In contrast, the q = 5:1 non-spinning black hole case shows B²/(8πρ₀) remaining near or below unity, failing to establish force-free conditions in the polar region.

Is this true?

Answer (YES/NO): YES